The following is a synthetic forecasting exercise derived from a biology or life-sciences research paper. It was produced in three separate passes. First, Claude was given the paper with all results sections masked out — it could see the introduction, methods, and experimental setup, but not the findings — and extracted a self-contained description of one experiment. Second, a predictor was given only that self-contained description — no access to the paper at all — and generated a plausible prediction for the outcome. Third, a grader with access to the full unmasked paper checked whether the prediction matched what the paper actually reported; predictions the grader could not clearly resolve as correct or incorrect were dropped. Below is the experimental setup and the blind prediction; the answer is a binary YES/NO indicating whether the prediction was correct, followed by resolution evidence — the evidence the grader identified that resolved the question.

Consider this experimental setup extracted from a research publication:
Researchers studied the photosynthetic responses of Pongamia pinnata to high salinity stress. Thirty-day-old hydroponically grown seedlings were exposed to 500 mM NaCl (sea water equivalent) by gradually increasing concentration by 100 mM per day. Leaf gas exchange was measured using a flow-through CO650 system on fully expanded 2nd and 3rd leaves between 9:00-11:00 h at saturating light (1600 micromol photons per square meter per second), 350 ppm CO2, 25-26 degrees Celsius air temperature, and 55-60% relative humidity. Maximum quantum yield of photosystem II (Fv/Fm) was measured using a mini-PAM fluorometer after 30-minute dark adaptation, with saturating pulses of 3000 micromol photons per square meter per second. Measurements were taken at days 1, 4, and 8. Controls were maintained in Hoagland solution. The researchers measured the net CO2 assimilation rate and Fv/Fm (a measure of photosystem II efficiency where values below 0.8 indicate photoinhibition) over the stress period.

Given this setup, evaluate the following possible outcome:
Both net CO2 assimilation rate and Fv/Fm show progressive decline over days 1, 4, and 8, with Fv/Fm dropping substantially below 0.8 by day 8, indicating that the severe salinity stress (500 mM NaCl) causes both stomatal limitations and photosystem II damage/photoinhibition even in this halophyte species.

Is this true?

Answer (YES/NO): NO